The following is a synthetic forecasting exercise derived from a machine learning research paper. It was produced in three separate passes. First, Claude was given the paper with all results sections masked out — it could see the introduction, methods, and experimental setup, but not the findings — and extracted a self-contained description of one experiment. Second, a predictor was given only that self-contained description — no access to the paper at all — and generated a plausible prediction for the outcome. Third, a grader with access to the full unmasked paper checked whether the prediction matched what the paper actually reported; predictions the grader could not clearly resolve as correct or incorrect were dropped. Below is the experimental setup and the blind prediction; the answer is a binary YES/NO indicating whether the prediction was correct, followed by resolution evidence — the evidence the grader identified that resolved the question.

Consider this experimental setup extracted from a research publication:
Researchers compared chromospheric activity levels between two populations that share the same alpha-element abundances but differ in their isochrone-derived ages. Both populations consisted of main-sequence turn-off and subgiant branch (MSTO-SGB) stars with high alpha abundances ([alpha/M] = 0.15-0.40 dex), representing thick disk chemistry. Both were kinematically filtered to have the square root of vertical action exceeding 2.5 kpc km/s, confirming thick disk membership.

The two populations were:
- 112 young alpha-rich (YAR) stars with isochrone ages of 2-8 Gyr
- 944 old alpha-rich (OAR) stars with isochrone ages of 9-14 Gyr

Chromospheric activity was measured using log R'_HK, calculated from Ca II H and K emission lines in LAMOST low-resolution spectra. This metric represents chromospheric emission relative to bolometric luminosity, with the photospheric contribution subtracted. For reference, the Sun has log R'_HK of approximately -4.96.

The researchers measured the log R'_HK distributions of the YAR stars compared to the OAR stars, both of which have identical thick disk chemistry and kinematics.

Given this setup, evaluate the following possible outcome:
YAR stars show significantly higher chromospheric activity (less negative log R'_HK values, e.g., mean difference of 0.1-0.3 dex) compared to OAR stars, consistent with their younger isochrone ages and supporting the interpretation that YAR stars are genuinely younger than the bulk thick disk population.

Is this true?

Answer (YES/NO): NO